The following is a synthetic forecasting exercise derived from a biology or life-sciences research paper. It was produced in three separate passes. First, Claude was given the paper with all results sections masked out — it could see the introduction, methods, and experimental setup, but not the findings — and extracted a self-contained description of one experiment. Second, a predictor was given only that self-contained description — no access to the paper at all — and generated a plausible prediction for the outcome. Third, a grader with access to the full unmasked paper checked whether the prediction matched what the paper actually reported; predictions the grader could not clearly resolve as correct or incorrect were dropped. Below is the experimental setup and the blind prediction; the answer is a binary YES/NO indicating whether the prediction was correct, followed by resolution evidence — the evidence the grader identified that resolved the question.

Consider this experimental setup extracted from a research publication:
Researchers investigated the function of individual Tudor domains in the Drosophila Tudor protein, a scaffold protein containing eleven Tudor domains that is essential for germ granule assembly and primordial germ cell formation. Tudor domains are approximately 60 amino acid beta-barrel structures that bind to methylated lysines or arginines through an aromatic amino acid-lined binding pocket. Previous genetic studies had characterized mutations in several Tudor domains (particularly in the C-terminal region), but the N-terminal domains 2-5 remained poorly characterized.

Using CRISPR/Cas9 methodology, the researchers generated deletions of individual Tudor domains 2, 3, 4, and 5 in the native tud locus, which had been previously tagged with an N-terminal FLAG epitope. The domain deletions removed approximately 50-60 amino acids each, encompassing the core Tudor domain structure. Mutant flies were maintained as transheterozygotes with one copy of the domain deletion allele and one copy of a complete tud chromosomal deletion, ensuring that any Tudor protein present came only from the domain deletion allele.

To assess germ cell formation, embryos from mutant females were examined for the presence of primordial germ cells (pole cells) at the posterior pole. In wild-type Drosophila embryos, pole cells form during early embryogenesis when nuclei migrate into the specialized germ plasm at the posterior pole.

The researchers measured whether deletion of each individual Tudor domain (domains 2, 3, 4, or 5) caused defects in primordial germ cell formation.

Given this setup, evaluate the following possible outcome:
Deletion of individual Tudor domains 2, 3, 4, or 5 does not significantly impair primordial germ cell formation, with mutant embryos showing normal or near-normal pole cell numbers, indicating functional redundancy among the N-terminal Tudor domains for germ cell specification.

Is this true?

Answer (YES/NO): NO